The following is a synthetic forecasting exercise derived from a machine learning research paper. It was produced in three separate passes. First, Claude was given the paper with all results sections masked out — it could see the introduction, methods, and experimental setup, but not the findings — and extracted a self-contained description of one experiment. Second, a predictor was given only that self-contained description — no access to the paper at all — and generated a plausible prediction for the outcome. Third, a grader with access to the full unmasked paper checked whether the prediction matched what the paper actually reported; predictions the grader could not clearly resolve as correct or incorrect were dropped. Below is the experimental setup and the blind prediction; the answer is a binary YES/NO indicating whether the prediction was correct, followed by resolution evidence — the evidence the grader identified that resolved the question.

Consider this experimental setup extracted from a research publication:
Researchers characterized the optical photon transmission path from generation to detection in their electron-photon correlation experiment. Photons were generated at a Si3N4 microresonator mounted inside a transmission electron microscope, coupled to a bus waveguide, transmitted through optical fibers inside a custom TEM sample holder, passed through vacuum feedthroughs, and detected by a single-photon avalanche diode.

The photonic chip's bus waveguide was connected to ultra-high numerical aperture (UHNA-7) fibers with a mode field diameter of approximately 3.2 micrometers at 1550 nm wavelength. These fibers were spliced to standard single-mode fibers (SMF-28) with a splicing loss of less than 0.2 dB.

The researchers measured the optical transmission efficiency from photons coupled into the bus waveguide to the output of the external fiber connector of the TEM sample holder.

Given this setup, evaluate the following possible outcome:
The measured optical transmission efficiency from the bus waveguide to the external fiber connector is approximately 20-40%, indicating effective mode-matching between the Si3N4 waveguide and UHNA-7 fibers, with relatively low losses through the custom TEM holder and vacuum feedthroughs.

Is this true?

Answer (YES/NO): YES